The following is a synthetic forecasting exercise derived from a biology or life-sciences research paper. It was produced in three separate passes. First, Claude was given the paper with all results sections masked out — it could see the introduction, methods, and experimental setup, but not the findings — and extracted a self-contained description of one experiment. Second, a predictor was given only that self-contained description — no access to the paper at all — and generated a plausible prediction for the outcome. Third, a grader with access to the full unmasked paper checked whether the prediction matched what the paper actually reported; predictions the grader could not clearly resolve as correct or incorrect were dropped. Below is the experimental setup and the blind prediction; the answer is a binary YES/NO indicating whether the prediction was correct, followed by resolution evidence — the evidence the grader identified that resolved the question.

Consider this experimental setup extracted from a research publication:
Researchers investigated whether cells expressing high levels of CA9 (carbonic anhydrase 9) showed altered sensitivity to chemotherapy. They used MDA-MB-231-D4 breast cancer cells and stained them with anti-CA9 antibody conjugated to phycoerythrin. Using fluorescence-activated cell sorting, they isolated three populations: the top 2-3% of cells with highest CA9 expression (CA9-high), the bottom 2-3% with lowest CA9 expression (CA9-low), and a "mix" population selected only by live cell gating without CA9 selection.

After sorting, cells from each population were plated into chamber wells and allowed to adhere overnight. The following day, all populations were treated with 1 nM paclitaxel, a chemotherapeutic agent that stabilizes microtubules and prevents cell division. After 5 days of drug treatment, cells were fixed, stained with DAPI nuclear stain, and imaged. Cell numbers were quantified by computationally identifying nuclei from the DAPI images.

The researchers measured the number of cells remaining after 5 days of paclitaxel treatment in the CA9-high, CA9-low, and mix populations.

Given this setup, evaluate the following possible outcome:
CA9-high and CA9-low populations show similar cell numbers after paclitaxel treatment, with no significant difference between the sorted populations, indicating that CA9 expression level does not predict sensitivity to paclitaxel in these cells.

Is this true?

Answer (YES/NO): NO